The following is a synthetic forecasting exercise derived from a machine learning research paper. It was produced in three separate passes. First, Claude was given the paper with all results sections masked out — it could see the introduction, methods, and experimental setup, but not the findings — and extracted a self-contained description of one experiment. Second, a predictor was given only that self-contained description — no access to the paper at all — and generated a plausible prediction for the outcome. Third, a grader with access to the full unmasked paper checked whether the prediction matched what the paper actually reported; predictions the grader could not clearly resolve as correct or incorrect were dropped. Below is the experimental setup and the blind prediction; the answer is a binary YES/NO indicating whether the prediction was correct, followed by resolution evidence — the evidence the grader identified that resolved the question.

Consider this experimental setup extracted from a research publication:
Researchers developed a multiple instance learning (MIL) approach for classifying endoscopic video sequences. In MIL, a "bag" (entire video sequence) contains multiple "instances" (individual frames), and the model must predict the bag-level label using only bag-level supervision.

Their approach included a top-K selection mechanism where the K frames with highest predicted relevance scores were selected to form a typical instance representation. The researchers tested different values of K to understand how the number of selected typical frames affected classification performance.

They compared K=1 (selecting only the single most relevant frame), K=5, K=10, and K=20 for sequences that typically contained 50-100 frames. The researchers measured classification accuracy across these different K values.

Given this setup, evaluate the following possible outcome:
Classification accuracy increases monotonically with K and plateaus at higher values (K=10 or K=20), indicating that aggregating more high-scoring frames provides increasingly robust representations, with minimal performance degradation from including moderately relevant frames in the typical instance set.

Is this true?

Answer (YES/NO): NO